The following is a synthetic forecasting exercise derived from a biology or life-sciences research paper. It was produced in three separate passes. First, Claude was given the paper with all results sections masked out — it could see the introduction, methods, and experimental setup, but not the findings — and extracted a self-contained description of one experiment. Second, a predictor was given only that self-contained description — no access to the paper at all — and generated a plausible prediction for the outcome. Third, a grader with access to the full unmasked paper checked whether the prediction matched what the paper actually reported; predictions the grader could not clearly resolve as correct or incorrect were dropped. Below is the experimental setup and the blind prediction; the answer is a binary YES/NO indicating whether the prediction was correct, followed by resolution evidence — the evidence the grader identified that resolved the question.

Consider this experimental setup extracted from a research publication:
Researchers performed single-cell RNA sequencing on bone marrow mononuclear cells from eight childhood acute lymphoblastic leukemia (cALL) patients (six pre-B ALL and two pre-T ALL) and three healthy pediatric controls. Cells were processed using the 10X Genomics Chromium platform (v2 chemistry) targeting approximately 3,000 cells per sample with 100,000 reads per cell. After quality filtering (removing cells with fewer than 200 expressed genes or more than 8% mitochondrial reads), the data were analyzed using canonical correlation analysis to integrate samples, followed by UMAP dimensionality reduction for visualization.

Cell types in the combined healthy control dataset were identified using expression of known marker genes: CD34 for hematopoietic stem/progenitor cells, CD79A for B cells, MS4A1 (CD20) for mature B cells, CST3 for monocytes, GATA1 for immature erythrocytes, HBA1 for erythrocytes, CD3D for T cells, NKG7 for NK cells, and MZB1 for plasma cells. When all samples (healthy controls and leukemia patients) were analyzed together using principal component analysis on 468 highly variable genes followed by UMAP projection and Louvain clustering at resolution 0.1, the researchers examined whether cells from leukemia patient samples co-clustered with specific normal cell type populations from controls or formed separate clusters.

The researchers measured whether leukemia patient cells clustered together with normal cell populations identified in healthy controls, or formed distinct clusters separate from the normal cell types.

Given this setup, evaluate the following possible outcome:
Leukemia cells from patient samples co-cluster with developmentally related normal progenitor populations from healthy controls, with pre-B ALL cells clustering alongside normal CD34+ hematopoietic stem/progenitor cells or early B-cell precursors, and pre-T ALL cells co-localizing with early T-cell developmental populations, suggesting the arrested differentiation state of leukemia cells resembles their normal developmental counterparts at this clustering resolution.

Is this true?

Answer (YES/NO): NO